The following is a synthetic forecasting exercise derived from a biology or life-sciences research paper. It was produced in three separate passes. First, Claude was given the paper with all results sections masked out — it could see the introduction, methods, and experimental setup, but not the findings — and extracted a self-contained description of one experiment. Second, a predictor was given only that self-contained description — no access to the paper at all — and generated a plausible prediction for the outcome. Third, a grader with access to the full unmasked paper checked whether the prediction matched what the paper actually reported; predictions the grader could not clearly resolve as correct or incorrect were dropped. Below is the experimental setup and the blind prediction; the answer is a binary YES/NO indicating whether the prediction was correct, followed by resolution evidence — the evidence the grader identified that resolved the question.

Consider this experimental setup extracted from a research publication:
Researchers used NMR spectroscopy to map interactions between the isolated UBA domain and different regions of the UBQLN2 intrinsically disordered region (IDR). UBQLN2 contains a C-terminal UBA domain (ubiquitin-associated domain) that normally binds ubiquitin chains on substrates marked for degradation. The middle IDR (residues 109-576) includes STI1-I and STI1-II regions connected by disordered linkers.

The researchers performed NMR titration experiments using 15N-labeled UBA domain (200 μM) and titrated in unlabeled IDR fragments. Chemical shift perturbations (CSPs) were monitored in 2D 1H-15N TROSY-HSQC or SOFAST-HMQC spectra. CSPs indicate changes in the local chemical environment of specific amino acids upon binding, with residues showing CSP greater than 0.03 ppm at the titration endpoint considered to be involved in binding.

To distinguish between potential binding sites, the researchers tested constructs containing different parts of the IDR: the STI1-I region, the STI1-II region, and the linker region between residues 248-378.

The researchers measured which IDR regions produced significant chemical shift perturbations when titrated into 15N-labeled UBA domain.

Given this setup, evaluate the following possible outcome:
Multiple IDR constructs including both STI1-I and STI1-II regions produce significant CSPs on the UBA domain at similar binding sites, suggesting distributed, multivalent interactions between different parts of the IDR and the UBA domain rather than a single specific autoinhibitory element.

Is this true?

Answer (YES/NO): NO